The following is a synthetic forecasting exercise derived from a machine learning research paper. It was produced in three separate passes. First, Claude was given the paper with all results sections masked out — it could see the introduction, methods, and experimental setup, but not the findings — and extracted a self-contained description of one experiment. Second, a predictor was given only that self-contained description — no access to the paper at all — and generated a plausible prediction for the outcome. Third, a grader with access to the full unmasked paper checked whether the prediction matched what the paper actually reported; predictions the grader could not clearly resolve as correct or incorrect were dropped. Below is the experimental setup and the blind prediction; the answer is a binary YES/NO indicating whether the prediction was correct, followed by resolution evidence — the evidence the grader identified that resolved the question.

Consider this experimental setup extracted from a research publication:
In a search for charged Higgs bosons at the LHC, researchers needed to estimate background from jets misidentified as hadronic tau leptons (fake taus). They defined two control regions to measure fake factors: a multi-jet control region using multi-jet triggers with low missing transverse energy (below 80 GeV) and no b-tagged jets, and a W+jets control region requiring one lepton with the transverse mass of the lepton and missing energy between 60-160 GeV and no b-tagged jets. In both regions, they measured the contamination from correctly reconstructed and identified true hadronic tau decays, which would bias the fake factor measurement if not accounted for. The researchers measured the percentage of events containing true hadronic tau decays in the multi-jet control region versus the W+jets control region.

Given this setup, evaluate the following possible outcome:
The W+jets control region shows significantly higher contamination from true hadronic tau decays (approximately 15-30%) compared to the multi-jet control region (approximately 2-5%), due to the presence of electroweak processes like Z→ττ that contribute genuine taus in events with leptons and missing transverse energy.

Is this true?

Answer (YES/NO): NO